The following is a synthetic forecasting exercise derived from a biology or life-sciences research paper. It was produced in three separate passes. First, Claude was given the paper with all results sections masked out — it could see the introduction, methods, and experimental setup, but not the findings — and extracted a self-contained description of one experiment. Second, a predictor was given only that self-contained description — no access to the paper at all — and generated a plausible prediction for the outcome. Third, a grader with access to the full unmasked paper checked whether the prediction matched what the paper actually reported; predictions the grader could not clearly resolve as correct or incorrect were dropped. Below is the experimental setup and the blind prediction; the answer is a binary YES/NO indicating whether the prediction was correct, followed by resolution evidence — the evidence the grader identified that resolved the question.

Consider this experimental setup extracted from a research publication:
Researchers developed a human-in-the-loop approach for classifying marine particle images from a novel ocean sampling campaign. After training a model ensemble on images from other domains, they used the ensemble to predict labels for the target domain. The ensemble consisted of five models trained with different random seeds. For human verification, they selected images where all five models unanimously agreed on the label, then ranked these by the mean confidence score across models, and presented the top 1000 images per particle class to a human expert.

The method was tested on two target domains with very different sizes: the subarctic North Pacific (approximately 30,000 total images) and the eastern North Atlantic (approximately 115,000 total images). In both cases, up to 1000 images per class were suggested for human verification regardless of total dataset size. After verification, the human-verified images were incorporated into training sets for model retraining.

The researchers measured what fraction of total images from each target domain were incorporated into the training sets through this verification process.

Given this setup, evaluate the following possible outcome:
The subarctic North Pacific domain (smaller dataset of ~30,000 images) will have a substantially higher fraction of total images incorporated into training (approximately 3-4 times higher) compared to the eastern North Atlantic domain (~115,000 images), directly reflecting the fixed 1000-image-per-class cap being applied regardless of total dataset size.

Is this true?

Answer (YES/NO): NO